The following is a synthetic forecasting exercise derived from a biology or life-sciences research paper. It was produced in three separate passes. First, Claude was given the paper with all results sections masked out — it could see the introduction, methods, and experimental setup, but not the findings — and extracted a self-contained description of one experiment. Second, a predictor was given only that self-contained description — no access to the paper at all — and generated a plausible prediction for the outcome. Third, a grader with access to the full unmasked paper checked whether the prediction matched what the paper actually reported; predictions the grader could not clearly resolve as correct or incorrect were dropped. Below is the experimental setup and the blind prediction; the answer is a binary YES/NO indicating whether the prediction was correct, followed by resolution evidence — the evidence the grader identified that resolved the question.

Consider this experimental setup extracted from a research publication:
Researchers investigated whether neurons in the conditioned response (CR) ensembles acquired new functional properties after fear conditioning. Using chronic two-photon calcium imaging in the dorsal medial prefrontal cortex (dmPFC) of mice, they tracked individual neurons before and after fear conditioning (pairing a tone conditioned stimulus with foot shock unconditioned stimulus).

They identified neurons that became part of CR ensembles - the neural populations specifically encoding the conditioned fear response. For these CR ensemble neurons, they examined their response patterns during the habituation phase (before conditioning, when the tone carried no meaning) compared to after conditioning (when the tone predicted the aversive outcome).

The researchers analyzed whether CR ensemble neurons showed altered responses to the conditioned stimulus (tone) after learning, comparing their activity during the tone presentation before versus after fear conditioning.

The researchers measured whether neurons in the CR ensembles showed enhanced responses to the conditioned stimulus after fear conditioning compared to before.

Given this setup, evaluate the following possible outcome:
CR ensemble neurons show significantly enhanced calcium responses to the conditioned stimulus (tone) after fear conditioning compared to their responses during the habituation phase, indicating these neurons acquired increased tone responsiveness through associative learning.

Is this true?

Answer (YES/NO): NO